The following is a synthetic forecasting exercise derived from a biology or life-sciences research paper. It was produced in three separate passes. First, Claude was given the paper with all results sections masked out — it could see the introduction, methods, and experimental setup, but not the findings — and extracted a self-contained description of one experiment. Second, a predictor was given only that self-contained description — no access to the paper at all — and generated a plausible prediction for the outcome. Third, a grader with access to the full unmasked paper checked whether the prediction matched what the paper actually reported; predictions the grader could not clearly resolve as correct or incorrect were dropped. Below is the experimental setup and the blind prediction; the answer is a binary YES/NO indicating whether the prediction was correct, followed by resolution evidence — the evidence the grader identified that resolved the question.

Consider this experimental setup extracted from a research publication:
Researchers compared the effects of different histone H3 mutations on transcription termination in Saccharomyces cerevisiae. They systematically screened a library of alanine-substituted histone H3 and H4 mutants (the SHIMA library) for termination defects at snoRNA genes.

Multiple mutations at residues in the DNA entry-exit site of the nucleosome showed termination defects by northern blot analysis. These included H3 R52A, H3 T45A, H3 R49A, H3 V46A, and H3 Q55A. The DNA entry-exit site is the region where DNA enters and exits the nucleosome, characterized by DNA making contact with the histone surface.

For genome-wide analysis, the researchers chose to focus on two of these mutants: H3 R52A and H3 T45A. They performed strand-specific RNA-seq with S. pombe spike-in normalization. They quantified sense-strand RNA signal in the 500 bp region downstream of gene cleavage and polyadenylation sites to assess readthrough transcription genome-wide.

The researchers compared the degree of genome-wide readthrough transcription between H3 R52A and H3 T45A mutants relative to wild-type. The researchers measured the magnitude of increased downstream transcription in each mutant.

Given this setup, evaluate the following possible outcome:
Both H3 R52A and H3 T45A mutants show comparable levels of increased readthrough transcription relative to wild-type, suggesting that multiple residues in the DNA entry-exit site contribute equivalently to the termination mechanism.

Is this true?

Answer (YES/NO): NO